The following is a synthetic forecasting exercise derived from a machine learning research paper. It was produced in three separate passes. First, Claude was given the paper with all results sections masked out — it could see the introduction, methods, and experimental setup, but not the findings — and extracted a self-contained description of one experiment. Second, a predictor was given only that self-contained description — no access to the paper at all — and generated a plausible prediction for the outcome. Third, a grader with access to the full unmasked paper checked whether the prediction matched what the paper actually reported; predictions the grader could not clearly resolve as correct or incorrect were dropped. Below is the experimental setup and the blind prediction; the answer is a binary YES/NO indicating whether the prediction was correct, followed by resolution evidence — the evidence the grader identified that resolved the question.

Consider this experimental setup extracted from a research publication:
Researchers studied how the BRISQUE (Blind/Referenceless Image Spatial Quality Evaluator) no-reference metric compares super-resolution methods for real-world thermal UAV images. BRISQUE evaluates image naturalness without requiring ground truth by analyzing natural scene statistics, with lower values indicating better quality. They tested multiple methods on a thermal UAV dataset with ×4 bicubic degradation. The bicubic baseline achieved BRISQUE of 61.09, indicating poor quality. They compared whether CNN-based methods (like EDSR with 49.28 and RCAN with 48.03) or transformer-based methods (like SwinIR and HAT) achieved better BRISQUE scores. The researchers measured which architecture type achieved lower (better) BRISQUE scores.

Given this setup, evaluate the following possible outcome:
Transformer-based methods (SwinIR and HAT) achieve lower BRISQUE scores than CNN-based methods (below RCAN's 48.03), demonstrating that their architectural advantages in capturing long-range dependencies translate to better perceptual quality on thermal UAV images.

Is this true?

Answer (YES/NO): NO